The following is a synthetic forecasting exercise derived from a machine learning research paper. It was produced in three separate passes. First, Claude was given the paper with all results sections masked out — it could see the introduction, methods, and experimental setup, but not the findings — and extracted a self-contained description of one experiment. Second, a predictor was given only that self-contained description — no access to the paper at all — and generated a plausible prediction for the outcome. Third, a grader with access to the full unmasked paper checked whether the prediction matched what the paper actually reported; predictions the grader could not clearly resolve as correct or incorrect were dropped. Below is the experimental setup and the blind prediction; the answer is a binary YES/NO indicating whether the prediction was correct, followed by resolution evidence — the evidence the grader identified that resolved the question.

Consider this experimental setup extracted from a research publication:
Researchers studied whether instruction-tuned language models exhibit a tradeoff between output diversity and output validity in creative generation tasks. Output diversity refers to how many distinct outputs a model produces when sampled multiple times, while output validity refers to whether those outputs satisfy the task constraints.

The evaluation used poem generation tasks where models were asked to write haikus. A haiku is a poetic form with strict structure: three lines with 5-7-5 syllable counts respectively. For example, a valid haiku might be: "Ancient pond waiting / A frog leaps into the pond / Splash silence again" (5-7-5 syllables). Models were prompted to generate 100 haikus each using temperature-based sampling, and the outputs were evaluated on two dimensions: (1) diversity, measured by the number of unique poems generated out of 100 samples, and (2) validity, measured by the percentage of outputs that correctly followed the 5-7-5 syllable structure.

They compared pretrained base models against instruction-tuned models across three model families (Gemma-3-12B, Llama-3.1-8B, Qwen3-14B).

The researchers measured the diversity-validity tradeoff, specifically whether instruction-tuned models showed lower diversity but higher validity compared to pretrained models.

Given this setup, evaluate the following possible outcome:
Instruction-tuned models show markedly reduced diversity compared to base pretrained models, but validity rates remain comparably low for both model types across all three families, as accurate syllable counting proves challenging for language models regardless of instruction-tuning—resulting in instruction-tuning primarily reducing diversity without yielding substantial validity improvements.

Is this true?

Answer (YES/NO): NO